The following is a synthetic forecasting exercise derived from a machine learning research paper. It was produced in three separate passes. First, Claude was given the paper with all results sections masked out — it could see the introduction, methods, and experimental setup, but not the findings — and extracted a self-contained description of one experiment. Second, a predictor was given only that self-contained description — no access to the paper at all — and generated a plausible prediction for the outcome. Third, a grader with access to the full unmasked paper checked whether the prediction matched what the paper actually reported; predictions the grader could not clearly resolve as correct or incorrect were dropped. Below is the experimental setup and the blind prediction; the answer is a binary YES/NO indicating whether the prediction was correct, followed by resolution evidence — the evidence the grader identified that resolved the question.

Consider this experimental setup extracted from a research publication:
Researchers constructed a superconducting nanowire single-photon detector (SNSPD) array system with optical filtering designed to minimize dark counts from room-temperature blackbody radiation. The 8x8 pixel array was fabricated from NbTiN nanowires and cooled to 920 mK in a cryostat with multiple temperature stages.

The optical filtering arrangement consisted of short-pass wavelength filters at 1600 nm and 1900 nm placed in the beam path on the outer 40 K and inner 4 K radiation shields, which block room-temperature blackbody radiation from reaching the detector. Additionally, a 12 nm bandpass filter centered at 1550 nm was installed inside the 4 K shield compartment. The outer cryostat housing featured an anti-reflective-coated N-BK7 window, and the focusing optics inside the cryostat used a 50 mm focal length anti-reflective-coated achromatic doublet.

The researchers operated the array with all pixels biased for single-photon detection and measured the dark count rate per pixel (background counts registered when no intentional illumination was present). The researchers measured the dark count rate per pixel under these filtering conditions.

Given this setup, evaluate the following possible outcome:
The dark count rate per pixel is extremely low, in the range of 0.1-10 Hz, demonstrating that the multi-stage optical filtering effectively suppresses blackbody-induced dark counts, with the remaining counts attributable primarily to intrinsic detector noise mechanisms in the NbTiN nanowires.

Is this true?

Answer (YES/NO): NO